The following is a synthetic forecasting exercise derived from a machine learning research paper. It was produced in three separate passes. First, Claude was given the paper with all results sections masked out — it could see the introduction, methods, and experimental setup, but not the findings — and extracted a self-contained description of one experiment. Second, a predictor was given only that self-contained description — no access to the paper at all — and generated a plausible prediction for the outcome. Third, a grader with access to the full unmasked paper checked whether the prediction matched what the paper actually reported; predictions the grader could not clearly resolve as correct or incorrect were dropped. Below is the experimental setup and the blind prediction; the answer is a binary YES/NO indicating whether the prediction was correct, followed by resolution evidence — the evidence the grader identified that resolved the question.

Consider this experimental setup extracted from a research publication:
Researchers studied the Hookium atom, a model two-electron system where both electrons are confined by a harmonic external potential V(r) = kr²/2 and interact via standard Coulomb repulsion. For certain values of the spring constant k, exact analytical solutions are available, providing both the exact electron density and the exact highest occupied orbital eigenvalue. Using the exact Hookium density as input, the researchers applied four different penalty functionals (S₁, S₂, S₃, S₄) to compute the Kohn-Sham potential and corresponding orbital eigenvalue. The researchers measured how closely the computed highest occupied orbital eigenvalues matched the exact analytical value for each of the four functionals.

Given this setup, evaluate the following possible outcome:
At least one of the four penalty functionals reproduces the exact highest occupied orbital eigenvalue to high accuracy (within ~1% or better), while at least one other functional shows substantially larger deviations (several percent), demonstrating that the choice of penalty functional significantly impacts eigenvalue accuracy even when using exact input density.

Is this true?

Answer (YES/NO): NO